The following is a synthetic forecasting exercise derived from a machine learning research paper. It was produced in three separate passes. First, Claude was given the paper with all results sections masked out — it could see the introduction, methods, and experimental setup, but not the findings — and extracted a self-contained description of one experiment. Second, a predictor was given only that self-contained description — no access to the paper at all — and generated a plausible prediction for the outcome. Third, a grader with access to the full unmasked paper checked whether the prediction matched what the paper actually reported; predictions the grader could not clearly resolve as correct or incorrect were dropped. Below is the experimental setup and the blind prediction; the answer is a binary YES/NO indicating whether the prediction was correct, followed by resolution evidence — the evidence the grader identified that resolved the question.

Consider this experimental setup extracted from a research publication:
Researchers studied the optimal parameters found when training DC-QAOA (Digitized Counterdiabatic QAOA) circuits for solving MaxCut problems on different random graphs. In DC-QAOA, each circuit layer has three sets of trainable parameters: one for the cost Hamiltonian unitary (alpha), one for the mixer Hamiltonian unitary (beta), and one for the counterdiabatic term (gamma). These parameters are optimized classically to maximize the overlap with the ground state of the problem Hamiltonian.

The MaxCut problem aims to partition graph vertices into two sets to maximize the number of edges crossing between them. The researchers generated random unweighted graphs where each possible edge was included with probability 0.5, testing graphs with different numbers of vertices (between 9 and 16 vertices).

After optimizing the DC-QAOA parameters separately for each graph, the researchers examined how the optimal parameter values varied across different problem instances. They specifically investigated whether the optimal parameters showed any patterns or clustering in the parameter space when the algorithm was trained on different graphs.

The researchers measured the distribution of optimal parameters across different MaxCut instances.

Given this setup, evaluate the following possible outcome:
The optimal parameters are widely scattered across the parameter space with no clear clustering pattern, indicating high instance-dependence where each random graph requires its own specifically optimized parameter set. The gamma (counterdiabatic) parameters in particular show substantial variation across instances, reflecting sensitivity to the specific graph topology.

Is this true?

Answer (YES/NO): NO